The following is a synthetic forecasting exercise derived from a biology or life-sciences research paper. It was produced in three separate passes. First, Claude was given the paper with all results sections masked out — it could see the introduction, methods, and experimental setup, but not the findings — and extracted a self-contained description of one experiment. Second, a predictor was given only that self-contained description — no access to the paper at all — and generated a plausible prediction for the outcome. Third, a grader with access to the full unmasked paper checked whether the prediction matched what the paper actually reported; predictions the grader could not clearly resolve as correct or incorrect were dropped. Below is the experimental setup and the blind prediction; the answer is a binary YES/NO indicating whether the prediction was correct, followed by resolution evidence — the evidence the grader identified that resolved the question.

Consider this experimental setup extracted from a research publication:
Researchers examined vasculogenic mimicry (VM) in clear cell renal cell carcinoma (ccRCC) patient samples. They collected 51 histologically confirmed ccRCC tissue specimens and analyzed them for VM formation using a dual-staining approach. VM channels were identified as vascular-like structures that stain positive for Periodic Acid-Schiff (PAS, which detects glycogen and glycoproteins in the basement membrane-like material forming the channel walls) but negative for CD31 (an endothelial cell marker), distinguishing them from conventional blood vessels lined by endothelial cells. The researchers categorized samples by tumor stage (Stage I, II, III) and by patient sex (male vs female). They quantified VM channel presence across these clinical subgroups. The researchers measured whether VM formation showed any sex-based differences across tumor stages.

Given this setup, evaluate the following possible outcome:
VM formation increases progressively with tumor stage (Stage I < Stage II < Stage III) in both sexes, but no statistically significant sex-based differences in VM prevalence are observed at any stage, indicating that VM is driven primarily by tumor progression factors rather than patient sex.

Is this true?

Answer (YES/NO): NO